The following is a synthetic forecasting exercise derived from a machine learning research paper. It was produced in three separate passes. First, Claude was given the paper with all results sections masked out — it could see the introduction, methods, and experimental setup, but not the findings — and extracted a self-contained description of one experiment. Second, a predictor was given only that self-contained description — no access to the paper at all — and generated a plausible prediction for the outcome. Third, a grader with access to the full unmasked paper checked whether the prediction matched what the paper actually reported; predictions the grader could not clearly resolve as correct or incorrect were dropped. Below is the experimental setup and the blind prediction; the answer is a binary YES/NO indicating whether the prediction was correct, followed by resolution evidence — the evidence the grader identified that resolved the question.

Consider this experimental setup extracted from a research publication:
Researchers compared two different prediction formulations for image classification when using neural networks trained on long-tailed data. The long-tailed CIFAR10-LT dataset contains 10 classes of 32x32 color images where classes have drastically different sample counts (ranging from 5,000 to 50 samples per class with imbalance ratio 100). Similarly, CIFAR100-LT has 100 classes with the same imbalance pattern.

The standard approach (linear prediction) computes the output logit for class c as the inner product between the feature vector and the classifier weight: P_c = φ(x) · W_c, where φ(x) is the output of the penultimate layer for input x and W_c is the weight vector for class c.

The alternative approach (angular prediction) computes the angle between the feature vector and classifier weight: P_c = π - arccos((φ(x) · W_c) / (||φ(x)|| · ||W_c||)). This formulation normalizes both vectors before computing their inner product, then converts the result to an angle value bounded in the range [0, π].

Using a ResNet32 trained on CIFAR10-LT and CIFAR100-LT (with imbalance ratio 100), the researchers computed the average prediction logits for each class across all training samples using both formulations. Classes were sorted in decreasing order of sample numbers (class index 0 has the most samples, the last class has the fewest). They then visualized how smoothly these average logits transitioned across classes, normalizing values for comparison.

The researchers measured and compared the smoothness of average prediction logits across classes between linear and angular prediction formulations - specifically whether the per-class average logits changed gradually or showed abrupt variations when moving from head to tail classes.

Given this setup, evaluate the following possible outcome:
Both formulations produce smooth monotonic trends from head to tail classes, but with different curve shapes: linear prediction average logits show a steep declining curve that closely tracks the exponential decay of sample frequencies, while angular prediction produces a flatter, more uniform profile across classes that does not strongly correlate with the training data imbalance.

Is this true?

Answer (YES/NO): NO